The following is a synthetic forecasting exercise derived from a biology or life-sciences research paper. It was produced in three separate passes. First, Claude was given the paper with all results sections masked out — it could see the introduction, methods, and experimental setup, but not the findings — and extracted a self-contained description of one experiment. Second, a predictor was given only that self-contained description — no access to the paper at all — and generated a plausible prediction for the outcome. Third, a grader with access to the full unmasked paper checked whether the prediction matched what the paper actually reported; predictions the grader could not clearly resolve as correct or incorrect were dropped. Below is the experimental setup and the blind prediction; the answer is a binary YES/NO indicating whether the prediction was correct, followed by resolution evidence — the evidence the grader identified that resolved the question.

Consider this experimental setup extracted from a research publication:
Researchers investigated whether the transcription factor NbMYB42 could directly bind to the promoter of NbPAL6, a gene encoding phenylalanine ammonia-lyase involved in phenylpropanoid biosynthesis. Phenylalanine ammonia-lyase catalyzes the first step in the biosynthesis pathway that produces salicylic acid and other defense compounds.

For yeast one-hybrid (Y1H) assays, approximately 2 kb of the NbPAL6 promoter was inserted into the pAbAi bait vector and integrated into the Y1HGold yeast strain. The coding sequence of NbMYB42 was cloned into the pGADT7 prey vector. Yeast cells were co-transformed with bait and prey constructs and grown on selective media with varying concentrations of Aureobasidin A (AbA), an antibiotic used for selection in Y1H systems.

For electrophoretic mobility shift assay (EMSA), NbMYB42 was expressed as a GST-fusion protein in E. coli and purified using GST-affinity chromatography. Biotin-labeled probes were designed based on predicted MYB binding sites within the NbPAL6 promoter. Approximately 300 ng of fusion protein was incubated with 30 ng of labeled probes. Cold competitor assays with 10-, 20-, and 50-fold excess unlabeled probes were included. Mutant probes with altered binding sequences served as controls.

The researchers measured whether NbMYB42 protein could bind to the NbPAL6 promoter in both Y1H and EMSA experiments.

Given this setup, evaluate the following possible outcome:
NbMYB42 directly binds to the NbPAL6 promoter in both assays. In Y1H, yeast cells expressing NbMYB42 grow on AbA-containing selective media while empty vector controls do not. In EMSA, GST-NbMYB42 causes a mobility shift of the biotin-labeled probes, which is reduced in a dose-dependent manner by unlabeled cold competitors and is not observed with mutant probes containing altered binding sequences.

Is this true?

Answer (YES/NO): YES